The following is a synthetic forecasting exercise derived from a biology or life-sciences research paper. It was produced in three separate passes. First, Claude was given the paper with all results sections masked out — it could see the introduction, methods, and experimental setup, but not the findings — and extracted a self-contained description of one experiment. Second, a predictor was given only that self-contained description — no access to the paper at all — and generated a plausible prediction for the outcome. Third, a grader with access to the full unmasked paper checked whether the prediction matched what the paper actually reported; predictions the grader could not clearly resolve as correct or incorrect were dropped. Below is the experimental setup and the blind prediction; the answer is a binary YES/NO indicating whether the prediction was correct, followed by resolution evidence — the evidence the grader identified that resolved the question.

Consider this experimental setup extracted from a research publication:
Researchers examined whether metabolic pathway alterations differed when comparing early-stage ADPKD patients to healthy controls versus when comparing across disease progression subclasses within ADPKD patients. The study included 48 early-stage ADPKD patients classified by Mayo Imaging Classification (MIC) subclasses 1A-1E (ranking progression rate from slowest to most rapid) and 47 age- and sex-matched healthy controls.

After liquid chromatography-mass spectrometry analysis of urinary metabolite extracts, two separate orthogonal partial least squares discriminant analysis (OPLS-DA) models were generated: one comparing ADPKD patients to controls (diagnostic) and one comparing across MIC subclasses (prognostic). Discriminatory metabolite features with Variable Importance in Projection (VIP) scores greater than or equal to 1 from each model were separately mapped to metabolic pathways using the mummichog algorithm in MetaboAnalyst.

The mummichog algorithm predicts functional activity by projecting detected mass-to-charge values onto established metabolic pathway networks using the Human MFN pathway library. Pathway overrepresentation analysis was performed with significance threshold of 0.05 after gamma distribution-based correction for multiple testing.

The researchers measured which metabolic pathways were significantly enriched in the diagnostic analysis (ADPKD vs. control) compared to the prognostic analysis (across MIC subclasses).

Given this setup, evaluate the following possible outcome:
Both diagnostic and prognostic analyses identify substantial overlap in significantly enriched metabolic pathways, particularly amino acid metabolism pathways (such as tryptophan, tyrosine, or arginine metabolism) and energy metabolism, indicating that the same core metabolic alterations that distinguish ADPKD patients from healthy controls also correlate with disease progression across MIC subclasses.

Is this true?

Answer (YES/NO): YES